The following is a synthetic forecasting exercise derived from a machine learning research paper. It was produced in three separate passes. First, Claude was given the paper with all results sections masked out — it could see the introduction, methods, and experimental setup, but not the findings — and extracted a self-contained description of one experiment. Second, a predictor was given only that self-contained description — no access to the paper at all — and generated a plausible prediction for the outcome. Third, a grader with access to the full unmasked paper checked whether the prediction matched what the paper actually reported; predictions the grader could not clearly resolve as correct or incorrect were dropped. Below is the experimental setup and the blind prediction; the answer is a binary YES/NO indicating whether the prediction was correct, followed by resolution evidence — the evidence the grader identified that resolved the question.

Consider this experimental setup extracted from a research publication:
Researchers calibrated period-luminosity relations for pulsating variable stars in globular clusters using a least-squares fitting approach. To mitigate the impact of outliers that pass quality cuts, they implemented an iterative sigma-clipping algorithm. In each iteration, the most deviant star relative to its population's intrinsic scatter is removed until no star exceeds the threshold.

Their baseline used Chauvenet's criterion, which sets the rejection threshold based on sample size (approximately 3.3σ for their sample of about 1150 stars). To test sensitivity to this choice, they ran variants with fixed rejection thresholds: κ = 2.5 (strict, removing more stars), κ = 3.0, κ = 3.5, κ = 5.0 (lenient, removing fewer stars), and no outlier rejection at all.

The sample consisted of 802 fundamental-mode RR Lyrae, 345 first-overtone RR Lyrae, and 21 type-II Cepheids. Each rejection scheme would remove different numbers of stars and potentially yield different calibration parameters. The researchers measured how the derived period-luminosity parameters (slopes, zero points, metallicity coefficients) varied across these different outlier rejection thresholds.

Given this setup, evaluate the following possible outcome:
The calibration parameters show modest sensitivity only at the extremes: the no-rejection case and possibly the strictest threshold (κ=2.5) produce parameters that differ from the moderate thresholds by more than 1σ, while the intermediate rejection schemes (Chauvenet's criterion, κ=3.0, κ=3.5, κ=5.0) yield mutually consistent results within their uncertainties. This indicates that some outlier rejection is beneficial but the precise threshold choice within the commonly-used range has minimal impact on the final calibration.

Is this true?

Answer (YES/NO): NO